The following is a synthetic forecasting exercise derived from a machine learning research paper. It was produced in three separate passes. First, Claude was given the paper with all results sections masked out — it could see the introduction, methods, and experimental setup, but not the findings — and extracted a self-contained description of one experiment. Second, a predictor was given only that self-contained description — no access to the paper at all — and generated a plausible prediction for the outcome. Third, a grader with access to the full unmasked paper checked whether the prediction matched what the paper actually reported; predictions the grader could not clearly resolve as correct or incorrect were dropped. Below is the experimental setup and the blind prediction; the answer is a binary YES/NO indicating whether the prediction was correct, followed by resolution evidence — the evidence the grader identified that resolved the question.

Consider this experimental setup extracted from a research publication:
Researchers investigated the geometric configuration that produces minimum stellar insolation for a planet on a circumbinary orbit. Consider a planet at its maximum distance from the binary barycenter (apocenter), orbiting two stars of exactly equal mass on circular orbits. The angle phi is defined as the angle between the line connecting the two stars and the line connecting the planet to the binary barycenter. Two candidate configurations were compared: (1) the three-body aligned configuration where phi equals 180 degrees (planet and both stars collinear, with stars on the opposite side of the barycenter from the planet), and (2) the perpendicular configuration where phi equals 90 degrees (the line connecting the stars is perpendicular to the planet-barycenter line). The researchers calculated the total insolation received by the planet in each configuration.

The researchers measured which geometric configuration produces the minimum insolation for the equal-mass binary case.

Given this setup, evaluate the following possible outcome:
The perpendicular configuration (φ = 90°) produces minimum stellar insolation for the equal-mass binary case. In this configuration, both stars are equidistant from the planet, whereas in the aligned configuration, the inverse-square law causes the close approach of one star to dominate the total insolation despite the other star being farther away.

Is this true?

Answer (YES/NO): YES